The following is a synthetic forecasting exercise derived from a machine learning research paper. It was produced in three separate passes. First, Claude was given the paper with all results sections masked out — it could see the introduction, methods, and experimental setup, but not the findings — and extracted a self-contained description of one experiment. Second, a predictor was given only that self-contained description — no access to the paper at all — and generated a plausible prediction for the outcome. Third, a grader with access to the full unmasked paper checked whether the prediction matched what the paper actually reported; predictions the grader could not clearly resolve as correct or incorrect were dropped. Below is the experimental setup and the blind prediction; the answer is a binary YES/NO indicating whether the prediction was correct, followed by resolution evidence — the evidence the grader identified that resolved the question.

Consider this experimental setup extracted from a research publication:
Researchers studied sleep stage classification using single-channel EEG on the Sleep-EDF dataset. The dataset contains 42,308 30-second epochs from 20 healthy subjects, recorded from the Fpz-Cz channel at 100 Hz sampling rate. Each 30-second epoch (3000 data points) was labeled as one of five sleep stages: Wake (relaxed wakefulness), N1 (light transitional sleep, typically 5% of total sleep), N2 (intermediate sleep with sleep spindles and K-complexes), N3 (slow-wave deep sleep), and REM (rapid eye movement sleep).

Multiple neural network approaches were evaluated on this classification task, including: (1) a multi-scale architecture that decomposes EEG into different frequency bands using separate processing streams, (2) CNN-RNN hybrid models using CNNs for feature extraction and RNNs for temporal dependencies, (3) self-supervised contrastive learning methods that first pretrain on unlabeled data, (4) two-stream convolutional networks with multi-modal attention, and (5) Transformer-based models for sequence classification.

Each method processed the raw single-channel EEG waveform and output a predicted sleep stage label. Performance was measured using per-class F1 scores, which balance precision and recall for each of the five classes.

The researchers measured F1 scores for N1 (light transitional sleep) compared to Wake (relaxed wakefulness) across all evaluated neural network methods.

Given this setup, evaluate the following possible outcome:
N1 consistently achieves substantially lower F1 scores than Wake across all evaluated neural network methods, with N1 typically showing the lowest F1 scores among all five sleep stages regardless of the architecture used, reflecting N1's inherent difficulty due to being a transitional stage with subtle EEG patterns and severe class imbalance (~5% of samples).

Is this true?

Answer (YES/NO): YES